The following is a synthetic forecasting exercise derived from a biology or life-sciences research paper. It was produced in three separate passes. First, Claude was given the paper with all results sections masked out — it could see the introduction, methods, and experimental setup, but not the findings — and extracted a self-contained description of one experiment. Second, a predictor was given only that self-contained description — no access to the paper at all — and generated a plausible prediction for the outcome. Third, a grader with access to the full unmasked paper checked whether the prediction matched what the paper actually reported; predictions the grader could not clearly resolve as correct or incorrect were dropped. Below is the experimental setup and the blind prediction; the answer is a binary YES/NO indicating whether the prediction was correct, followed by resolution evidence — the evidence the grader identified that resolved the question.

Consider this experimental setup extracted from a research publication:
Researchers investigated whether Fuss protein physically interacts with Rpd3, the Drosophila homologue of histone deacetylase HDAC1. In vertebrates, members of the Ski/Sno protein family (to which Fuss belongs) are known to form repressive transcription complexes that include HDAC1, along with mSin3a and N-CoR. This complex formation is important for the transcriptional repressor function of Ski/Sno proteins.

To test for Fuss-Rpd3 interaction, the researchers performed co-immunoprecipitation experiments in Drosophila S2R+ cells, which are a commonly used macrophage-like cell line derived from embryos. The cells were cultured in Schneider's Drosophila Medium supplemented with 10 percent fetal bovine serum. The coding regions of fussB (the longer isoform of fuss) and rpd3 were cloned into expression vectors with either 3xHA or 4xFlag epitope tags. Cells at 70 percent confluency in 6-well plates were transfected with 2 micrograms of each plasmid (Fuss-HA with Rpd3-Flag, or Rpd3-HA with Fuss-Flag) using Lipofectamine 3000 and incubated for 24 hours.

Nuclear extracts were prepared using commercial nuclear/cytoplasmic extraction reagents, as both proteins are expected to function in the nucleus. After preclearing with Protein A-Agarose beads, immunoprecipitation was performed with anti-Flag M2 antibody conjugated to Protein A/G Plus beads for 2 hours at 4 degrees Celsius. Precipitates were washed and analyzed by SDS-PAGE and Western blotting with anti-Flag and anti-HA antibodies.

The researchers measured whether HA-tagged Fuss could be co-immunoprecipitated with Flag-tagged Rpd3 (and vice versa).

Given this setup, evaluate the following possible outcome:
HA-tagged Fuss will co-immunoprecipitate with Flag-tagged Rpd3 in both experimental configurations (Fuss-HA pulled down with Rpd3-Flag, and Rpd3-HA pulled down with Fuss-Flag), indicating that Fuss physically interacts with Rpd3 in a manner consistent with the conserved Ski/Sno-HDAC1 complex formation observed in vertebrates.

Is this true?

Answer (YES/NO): YES